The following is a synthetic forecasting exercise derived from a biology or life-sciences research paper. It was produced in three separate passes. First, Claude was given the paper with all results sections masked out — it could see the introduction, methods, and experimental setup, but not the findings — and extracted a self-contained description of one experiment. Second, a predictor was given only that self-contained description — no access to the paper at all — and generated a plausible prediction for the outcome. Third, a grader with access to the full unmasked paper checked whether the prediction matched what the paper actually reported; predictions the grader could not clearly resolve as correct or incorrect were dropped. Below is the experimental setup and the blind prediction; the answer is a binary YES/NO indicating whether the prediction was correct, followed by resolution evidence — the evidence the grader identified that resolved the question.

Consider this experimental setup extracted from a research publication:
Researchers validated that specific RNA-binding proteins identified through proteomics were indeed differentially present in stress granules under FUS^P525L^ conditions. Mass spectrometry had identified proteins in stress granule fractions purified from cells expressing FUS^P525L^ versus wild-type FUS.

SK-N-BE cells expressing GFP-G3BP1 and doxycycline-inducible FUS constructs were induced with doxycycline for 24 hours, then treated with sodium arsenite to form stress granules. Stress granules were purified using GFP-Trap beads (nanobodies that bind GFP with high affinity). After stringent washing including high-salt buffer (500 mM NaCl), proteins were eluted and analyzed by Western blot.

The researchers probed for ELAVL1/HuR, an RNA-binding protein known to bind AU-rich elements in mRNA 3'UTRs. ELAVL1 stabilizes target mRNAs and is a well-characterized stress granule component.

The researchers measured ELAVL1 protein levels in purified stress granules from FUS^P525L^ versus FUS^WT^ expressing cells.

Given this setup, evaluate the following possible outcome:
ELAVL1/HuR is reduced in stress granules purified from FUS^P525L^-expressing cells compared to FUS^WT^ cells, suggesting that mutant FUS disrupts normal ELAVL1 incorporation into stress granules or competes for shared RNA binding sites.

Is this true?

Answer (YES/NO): NO